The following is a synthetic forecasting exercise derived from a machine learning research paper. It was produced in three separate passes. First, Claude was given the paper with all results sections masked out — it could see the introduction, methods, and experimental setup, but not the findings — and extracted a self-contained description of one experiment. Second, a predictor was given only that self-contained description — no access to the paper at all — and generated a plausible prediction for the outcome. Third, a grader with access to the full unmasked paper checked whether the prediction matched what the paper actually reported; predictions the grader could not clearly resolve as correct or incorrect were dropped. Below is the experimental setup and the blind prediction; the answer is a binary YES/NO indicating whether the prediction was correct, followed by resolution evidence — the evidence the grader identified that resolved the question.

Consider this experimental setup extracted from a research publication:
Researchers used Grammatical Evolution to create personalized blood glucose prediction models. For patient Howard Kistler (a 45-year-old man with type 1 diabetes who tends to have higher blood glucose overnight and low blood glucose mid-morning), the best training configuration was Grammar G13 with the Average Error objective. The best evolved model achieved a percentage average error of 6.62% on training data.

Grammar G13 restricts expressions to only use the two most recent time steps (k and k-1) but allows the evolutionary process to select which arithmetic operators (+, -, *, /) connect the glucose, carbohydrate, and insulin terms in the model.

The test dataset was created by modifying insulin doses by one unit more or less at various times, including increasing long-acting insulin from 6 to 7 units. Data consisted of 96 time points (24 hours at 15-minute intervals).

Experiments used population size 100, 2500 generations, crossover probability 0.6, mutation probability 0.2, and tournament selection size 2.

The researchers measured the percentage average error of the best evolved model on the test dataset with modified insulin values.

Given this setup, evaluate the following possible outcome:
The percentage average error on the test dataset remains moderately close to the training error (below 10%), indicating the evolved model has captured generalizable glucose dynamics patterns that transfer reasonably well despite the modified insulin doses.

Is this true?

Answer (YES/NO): NO